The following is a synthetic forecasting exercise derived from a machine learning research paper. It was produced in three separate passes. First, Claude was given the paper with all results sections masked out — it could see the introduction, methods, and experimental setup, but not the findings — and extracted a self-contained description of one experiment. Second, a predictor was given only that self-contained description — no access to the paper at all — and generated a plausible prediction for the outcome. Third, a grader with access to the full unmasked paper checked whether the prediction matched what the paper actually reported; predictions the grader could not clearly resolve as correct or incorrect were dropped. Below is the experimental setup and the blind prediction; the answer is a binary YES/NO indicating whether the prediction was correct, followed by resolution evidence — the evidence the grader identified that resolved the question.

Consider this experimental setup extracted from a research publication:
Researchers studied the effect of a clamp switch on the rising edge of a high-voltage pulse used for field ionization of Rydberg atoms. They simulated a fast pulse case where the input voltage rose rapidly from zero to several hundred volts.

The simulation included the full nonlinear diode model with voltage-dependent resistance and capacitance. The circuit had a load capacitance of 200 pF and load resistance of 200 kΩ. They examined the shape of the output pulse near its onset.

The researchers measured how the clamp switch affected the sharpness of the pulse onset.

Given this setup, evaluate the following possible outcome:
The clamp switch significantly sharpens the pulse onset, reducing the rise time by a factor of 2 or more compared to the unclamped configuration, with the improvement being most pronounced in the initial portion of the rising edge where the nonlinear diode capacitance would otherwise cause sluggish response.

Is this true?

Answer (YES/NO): NO